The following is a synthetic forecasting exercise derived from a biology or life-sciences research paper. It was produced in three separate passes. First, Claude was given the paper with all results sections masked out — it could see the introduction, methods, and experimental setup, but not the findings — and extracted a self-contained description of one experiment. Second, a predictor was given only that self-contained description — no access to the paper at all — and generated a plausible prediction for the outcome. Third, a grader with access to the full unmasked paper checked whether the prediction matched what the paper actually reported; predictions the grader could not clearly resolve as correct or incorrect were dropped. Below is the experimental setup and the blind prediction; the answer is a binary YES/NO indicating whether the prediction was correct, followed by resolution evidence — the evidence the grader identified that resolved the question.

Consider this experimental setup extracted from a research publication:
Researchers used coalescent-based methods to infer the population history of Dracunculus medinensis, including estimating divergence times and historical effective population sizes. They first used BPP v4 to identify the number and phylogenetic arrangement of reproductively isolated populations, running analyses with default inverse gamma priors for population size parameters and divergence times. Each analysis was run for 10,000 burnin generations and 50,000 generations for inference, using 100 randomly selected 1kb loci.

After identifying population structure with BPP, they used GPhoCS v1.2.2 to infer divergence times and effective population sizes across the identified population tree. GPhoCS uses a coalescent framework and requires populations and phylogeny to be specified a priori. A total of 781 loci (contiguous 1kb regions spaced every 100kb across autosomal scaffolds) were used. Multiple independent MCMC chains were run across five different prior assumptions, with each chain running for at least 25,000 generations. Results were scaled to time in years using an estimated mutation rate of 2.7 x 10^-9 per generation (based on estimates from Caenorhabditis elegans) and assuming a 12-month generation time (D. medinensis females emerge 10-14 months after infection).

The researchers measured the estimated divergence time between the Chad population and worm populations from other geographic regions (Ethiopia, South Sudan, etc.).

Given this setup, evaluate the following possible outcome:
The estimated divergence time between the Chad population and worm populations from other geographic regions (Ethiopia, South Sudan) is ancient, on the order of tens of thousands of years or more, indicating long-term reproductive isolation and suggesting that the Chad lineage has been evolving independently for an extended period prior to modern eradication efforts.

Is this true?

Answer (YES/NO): NO